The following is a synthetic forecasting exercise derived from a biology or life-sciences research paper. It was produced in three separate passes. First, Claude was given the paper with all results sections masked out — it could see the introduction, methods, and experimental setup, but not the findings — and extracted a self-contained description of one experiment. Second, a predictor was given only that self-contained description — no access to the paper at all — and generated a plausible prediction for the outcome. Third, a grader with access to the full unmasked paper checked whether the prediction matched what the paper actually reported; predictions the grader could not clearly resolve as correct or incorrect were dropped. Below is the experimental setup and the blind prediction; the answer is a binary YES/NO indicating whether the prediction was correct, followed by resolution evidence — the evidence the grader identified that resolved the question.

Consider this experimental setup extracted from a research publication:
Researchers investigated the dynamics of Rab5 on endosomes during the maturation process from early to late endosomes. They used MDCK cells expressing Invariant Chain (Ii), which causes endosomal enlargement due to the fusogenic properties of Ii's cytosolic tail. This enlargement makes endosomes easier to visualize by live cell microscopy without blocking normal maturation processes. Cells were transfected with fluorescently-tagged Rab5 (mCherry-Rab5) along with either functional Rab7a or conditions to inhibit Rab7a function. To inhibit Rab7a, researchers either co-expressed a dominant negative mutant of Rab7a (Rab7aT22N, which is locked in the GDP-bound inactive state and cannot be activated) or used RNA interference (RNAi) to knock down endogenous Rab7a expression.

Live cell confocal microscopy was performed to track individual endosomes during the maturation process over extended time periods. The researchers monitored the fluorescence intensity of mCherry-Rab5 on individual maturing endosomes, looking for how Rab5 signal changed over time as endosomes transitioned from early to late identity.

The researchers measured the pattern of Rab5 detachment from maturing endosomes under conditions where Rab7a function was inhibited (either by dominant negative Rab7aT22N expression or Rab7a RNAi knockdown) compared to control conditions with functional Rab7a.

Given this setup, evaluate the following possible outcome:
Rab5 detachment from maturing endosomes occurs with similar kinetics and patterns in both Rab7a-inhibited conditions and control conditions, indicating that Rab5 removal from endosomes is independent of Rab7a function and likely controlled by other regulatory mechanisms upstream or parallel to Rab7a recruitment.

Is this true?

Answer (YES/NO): NO